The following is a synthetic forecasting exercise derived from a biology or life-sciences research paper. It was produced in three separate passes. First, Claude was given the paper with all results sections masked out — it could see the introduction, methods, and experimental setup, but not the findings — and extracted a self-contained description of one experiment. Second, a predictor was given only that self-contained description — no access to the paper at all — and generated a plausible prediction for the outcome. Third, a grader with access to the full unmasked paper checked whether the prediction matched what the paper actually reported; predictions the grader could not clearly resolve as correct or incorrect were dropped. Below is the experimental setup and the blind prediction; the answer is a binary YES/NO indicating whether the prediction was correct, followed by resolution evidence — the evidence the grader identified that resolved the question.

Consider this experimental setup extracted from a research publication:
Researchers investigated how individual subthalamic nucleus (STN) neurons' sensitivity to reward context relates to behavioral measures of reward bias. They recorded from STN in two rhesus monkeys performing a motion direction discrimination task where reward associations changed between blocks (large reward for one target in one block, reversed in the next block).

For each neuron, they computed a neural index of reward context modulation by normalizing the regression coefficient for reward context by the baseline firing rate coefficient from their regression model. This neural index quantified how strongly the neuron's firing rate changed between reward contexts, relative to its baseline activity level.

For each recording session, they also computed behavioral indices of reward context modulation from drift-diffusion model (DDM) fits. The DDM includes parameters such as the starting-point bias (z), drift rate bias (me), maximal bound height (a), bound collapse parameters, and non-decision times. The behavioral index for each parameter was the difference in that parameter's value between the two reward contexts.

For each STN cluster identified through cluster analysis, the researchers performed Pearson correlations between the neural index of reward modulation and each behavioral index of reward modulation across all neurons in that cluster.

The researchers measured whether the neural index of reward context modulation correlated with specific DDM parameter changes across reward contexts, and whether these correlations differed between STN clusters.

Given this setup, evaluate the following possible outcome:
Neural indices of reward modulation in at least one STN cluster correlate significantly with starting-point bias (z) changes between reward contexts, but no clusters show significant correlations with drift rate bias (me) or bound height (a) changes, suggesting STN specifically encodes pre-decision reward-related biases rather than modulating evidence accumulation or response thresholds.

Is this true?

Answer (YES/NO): NO